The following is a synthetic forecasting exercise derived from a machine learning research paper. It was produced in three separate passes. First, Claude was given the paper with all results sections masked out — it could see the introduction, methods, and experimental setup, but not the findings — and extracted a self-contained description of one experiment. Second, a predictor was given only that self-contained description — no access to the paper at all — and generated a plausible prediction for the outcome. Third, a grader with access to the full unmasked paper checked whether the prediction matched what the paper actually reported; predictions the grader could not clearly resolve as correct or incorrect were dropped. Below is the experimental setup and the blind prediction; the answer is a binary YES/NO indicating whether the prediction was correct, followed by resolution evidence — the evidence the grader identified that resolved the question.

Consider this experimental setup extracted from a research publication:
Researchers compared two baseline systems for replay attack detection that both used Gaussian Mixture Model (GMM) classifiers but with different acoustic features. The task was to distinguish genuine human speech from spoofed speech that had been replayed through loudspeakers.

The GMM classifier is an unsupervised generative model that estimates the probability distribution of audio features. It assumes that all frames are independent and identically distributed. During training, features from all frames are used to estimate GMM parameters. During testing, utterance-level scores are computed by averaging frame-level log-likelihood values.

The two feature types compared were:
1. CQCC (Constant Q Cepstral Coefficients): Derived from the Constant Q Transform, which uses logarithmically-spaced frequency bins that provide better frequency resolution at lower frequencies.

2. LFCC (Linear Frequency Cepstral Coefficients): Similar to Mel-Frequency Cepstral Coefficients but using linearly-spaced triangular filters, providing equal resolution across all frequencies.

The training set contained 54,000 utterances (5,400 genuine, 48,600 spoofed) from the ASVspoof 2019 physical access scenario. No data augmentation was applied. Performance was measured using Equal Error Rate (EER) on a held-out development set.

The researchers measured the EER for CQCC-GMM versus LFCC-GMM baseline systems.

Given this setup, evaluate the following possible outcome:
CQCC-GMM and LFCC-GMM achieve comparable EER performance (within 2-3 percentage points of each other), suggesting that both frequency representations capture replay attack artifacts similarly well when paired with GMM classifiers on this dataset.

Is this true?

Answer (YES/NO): YES